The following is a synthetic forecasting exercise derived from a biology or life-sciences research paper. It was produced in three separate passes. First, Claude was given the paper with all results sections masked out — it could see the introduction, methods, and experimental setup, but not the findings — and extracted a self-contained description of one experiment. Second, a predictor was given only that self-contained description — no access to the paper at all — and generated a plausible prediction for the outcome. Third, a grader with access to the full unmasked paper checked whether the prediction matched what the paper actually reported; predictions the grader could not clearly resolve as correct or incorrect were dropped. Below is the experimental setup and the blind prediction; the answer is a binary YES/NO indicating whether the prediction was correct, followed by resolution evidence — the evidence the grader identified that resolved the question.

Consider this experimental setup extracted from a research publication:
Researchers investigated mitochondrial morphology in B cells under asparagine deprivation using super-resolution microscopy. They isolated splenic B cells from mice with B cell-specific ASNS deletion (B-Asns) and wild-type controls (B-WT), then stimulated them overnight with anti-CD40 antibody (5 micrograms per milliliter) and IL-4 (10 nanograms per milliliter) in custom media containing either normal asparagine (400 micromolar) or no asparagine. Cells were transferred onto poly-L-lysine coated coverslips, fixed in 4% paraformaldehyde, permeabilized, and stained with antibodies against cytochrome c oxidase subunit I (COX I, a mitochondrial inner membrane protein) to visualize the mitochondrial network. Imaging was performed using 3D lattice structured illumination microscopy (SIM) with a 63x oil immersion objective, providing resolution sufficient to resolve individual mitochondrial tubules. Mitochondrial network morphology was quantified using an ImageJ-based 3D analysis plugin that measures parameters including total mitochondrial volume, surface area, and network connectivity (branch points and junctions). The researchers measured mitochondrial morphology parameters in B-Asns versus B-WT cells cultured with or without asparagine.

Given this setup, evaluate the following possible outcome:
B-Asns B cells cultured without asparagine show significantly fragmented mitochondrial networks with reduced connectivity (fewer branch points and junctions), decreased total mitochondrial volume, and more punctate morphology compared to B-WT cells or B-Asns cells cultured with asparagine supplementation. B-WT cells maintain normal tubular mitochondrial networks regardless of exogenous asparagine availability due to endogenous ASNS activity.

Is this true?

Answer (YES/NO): NO